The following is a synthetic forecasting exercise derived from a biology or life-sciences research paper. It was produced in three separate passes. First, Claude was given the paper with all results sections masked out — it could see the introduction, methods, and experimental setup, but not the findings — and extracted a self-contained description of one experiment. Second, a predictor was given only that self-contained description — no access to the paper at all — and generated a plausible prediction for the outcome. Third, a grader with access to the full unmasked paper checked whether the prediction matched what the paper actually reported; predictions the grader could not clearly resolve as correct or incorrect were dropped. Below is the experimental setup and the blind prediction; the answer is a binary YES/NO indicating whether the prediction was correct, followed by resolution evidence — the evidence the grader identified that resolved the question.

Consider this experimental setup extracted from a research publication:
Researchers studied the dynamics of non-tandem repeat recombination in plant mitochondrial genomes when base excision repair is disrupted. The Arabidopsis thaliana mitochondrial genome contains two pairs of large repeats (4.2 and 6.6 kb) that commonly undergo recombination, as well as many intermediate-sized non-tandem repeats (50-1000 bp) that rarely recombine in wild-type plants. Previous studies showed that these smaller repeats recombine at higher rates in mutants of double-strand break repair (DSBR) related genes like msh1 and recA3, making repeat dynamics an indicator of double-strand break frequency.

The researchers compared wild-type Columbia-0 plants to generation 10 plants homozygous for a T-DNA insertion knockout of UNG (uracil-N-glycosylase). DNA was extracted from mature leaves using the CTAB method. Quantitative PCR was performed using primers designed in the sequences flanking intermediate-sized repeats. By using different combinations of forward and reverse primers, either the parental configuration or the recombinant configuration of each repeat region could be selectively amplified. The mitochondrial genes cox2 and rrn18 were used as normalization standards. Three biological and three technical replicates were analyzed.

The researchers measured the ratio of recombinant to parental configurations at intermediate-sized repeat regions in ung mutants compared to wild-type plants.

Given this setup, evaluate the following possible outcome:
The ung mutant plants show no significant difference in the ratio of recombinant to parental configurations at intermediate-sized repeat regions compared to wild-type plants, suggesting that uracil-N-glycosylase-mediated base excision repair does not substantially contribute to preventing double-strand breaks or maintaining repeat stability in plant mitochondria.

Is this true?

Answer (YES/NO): NO